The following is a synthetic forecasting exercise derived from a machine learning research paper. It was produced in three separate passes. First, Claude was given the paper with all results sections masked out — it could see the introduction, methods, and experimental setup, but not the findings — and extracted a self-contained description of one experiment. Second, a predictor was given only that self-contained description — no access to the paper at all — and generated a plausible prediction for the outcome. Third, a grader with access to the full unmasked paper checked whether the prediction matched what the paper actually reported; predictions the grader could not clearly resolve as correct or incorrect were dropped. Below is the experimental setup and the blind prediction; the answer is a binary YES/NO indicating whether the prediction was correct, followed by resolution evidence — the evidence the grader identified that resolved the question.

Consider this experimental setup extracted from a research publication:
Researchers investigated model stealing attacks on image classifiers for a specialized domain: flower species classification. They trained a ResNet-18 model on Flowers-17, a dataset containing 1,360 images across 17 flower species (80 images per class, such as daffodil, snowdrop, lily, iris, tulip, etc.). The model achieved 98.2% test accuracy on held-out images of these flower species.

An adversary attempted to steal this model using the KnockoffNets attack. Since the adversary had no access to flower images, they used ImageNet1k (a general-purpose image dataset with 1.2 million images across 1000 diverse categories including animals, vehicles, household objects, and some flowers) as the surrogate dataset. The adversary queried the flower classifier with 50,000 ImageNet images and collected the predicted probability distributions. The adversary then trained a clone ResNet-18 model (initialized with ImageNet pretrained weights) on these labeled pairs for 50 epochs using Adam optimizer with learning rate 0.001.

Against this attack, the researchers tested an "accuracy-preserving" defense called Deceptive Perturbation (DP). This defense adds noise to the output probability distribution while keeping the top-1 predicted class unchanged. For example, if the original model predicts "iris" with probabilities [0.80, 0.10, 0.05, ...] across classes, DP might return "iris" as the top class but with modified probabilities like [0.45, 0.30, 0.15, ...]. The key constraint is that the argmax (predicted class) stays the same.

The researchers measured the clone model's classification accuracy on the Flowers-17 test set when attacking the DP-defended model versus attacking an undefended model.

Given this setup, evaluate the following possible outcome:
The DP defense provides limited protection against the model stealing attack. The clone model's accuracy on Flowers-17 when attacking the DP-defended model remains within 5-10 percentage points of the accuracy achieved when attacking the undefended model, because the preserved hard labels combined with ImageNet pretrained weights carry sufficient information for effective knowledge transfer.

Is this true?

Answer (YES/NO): YES